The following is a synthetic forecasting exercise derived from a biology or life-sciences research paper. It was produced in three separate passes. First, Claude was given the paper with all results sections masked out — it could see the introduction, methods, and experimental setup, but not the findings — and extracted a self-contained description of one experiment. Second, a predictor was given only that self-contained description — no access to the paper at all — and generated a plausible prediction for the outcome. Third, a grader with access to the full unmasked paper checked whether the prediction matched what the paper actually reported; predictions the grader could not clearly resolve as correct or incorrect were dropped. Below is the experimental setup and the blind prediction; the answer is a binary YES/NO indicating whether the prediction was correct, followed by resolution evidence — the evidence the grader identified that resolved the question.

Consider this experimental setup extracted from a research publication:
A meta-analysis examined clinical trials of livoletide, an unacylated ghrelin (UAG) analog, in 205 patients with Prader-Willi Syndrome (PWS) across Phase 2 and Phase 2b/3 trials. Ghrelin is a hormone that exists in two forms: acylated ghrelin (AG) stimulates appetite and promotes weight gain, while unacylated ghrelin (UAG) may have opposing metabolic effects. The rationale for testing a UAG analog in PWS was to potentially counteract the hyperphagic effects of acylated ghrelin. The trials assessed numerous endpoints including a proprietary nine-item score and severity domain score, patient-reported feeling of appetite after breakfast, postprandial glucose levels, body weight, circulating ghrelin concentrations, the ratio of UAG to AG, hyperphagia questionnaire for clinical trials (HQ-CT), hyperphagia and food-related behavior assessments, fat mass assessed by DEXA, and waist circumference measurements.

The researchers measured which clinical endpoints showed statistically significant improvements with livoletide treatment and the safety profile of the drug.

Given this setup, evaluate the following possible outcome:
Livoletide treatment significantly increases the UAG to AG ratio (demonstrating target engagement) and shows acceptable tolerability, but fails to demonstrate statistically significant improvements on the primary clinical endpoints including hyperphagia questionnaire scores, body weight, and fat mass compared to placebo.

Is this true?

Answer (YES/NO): NO